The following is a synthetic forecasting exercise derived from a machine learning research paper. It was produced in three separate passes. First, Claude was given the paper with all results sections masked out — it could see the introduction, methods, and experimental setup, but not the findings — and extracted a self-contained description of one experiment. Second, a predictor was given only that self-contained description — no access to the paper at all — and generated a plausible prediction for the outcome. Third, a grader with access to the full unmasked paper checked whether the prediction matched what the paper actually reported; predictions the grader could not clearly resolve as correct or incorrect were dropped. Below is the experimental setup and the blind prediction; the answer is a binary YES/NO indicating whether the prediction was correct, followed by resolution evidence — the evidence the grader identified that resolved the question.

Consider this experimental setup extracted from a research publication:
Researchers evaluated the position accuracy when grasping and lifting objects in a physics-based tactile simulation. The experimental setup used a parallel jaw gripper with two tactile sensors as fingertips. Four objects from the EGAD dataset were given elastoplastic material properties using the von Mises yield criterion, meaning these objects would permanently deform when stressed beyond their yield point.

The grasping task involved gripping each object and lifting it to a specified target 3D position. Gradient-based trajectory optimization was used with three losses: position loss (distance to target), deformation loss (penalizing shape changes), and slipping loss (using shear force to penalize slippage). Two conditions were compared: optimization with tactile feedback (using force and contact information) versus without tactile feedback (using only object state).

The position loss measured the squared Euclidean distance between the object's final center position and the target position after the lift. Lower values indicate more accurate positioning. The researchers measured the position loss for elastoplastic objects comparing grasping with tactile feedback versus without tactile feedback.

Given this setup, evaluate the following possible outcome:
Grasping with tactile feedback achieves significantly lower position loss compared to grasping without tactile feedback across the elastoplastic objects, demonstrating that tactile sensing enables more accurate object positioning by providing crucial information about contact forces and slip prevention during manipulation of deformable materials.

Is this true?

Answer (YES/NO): YES